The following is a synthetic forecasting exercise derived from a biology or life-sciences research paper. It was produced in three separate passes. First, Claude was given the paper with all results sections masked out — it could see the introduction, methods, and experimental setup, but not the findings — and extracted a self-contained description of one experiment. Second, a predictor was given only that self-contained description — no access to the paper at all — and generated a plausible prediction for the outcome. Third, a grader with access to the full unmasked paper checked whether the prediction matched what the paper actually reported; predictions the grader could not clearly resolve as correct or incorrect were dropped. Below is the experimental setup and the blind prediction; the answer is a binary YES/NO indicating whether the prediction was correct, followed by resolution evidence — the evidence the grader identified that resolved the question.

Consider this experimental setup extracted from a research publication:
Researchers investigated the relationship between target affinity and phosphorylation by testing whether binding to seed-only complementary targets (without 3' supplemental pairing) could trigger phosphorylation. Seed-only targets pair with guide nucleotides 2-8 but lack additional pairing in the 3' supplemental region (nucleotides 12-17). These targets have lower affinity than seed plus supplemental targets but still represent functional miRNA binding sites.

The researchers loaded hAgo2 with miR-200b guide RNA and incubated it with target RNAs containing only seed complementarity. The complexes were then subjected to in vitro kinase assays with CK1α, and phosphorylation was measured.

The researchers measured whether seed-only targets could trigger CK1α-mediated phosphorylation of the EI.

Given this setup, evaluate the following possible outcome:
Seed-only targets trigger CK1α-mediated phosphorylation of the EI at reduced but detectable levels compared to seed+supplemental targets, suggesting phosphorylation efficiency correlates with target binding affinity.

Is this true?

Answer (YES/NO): NO